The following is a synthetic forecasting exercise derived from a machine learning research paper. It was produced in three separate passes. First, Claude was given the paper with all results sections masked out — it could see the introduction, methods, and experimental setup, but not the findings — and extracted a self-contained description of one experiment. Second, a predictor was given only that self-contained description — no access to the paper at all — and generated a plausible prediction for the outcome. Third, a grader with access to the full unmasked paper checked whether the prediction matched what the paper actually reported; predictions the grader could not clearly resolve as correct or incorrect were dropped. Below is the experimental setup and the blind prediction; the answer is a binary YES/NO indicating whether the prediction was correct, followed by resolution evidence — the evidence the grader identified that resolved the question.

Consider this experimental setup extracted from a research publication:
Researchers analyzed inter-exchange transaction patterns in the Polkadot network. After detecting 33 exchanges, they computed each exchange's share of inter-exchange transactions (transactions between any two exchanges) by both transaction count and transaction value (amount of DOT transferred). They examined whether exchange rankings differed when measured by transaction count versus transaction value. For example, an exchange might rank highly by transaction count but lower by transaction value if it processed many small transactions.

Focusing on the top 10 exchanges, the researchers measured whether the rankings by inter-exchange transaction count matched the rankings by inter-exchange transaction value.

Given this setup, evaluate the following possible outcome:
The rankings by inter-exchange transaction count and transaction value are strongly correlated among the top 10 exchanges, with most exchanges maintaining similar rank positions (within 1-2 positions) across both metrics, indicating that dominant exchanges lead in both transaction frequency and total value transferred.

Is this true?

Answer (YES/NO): YES